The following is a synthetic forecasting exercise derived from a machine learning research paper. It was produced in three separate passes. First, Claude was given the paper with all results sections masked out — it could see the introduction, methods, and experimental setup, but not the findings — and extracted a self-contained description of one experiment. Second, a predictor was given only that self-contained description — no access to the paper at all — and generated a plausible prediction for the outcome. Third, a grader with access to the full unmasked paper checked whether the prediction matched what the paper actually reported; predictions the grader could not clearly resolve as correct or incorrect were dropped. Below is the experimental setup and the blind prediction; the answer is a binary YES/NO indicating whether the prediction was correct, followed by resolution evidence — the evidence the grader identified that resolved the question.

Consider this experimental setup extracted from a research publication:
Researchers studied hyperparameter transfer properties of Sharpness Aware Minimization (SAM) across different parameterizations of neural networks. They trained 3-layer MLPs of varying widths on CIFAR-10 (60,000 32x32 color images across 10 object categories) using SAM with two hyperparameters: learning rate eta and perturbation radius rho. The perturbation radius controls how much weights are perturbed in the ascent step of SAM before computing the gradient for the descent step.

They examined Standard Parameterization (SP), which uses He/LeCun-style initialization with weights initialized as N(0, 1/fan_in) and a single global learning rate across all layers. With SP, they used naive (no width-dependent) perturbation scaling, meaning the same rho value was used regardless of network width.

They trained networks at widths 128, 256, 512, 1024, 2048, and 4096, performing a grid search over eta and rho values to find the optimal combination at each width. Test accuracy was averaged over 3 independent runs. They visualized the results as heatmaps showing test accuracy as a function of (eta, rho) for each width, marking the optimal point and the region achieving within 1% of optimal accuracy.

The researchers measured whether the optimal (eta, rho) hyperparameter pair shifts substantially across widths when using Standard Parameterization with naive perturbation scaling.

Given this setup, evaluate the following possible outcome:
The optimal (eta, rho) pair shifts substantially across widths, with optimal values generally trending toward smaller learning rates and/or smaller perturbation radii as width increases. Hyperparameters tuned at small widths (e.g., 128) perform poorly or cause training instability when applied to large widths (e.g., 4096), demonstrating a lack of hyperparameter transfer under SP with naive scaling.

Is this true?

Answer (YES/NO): YES